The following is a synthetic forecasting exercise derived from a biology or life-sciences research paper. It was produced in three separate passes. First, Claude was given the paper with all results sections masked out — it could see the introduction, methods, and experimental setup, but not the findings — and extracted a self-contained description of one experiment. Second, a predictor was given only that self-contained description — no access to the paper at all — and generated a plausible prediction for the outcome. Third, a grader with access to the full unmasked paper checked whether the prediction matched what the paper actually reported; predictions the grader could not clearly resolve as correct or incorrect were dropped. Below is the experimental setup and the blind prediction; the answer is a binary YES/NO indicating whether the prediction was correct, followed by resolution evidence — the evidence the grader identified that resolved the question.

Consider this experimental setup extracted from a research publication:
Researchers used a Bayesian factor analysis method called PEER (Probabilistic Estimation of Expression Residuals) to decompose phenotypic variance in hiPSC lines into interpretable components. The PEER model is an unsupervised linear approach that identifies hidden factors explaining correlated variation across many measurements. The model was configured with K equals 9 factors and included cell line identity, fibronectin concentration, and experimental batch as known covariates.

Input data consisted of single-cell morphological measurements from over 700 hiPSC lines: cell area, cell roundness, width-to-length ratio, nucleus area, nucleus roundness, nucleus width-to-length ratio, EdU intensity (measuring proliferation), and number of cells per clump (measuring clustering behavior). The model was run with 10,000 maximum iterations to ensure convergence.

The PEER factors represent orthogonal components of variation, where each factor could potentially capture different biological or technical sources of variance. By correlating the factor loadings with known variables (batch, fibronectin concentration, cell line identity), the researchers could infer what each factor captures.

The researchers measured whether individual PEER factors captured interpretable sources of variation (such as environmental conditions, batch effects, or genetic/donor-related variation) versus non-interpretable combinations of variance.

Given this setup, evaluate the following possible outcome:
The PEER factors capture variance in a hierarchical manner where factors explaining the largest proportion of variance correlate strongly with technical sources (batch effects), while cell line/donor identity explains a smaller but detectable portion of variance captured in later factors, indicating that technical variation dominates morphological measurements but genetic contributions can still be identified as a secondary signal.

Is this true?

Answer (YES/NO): NO